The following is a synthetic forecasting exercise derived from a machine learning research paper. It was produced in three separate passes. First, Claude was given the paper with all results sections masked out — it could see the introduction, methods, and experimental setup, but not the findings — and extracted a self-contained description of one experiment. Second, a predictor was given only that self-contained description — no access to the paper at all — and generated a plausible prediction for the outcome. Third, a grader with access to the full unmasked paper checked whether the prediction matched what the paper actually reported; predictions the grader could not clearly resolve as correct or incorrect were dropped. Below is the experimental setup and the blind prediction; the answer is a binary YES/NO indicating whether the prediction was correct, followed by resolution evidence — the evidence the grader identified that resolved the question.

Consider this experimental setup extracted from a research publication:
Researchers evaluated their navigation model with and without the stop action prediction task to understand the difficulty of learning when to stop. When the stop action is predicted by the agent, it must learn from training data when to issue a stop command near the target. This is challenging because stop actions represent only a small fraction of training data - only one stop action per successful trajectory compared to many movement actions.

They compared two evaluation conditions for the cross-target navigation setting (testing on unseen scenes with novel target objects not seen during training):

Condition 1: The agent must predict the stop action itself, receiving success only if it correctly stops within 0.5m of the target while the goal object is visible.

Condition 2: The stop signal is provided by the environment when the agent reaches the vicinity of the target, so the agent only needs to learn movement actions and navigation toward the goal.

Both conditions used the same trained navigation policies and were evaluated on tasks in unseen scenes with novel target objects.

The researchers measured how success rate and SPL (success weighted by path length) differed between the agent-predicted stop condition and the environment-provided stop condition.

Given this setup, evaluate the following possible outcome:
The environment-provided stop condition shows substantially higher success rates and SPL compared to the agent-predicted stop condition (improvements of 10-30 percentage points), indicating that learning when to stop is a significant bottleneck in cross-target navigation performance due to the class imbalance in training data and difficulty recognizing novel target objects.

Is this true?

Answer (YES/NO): NO